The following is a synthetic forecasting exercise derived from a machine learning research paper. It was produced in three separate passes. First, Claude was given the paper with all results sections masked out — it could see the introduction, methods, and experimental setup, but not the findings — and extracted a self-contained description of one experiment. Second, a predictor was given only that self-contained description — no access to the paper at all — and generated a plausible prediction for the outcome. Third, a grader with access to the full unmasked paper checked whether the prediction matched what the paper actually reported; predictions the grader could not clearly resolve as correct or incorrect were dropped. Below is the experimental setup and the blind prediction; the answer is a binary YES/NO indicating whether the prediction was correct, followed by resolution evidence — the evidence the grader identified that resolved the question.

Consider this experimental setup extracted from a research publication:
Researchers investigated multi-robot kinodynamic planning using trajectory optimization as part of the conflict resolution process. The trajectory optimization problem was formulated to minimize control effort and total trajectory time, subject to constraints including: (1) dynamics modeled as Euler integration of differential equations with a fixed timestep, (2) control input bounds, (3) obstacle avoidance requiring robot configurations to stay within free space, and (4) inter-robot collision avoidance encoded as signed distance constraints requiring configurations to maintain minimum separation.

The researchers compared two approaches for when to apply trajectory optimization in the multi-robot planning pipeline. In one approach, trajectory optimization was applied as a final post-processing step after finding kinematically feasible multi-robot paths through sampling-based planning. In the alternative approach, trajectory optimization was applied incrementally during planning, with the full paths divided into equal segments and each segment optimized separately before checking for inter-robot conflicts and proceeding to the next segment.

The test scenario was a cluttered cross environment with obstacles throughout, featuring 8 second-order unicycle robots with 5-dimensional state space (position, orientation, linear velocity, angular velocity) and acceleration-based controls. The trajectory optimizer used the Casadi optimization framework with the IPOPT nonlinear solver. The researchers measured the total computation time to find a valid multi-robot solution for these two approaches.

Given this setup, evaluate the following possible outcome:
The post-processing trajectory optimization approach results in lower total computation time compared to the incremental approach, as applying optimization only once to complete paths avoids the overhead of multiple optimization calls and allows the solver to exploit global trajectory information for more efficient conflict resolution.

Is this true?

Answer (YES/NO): NO